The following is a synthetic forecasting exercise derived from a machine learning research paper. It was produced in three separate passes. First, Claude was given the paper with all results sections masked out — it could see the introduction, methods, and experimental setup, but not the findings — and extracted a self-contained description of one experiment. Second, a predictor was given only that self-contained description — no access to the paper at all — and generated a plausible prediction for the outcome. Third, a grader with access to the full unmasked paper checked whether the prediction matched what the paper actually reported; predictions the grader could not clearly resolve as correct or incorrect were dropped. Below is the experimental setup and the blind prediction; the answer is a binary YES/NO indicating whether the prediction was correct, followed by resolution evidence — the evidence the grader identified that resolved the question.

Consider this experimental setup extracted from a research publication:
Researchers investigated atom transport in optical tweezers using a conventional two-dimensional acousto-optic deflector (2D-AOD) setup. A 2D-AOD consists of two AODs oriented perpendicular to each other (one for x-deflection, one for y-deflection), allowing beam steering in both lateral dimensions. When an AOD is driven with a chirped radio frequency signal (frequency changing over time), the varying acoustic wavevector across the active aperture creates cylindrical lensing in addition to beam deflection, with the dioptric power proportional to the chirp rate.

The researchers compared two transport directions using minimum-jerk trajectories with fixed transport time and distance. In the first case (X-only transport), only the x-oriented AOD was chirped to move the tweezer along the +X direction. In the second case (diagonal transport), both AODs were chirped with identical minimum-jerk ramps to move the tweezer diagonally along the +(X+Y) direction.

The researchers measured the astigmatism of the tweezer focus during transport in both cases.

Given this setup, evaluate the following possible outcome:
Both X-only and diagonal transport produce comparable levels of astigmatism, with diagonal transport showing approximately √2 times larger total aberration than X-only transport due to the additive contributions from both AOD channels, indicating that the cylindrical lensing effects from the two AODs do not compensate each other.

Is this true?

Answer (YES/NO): NO